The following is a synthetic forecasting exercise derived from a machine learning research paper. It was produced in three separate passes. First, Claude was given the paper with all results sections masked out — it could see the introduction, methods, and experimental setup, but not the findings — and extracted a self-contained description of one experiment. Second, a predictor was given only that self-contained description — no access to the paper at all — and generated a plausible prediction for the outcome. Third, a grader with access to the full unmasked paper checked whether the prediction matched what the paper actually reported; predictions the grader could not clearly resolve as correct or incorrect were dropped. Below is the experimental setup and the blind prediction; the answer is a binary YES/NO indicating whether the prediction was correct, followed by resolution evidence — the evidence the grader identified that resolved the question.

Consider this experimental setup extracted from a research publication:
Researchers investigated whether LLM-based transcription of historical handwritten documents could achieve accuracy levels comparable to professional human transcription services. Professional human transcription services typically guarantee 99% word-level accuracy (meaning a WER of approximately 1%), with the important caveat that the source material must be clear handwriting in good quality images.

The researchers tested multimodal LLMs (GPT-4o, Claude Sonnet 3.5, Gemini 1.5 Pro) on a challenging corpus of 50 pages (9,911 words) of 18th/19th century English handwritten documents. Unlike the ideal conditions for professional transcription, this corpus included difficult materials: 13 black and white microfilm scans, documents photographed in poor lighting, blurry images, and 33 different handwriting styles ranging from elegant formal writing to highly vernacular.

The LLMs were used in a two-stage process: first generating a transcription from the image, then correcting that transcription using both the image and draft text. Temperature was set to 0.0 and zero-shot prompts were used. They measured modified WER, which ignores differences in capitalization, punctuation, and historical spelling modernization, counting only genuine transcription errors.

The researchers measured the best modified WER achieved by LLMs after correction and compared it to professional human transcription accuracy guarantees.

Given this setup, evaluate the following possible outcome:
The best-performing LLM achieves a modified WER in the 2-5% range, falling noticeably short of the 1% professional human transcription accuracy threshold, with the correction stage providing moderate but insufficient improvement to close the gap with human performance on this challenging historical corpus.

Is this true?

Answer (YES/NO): NO